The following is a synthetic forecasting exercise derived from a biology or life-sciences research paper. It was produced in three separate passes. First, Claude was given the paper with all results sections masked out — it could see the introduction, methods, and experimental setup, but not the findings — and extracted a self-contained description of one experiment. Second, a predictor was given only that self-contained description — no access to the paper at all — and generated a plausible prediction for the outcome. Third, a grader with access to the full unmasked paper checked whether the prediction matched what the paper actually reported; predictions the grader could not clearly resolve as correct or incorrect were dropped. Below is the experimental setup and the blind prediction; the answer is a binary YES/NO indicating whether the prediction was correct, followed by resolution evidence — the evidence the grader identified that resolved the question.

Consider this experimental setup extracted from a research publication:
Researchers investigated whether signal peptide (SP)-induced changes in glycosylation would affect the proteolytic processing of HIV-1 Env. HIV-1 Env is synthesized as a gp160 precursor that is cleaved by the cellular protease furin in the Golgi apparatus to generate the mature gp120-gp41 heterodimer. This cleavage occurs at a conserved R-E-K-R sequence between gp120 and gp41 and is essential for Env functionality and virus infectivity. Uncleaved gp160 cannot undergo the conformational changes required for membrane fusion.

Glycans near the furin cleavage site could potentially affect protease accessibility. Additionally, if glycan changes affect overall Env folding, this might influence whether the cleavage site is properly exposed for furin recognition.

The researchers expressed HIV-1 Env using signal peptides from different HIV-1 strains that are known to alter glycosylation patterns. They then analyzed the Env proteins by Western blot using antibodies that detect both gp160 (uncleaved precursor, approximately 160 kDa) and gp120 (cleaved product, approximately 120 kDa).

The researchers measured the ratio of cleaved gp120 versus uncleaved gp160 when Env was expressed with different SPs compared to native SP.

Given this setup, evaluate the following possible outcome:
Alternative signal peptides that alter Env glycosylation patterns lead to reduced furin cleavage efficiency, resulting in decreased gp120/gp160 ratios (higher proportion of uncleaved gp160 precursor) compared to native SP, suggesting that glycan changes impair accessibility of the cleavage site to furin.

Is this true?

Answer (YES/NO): NO